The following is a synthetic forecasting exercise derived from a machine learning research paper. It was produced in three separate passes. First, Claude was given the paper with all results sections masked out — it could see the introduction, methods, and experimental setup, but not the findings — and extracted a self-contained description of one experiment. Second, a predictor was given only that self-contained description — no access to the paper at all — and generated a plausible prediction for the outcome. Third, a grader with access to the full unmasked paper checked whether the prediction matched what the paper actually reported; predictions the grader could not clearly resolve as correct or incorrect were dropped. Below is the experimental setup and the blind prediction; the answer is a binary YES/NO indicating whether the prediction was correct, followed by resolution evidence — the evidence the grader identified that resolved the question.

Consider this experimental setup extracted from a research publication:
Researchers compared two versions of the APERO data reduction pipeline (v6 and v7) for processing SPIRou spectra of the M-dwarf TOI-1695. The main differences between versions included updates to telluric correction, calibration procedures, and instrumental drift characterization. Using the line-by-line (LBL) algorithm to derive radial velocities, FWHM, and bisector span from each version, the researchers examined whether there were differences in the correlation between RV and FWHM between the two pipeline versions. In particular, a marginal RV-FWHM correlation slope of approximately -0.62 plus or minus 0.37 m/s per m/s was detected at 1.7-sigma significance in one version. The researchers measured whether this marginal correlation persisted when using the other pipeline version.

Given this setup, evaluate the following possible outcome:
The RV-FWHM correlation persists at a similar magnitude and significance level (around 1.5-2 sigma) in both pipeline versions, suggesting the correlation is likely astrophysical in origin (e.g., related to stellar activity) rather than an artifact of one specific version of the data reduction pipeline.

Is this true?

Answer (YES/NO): NO